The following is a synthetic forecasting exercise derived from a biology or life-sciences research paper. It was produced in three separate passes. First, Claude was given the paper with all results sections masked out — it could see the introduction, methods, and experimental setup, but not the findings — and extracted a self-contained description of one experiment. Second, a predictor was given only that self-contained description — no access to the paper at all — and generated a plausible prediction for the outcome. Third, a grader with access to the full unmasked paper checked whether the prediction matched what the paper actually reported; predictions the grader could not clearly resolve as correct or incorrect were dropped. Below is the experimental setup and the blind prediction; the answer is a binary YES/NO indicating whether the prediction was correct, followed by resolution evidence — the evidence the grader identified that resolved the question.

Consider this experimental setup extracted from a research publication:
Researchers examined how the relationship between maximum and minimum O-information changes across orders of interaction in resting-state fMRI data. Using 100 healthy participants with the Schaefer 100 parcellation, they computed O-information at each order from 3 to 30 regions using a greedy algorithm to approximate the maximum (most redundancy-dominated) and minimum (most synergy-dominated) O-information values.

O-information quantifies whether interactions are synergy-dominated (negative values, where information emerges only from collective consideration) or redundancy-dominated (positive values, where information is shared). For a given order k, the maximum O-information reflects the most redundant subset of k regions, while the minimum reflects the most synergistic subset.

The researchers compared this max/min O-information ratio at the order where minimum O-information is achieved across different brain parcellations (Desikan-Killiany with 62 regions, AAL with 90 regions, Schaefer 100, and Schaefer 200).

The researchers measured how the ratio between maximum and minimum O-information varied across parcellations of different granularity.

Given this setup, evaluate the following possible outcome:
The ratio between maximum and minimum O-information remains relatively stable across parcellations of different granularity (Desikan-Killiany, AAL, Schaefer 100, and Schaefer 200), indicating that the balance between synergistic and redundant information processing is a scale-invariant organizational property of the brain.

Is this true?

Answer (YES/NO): YES